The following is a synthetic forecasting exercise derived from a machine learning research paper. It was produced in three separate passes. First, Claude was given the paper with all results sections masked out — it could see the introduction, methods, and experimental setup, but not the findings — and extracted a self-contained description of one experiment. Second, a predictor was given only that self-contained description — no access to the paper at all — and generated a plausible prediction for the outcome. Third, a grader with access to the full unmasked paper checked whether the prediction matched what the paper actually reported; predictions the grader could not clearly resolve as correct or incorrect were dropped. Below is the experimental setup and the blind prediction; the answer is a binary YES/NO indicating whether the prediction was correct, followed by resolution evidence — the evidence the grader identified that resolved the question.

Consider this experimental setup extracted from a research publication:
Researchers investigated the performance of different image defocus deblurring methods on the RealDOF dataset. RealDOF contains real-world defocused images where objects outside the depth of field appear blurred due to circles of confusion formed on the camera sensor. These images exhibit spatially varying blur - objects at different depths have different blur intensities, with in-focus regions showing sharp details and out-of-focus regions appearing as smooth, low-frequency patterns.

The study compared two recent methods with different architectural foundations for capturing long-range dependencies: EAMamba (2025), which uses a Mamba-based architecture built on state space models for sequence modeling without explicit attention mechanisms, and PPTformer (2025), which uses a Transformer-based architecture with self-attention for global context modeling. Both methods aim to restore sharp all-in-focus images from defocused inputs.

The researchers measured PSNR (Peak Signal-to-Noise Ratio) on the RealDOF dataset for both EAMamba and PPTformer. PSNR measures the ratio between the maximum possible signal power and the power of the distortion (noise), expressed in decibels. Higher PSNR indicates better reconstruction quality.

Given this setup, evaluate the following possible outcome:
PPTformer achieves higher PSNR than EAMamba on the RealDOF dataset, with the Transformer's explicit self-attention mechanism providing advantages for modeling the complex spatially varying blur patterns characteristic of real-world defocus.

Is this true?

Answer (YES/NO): YES